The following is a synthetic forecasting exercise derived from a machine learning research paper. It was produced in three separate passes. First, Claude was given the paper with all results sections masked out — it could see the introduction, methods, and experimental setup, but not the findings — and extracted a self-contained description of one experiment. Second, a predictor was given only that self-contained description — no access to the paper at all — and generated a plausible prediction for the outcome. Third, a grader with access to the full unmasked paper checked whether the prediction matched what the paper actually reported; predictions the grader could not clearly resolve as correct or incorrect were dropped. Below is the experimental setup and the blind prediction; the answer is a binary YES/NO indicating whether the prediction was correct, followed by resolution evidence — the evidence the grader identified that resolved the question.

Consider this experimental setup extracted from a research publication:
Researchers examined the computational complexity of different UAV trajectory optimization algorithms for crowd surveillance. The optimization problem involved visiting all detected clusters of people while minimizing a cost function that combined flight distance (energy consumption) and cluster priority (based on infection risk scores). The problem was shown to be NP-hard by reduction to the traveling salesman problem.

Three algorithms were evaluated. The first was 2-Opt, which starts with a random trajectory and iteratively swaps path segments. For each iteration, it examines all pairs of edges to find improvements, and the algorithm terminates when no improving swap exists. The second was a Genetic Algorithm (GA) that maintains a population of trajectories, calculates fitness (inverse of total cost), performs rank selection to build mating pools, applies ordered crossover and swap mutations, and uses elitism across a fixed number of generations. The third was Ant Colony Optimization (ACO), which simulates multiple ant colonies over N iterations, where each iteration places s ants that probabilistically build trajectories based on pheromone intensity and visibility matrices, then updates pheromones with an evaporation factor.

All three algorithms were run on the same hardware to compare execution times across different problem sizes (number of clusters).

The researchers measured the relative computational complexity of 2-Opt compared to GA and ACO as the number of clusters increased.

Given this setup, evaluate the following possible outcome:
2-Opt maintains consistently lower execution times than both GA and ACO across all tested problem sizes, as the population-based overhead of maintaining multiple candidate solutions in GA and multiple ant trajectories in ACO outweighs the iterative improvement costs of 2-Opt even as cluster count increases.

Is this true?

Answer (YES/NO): YES